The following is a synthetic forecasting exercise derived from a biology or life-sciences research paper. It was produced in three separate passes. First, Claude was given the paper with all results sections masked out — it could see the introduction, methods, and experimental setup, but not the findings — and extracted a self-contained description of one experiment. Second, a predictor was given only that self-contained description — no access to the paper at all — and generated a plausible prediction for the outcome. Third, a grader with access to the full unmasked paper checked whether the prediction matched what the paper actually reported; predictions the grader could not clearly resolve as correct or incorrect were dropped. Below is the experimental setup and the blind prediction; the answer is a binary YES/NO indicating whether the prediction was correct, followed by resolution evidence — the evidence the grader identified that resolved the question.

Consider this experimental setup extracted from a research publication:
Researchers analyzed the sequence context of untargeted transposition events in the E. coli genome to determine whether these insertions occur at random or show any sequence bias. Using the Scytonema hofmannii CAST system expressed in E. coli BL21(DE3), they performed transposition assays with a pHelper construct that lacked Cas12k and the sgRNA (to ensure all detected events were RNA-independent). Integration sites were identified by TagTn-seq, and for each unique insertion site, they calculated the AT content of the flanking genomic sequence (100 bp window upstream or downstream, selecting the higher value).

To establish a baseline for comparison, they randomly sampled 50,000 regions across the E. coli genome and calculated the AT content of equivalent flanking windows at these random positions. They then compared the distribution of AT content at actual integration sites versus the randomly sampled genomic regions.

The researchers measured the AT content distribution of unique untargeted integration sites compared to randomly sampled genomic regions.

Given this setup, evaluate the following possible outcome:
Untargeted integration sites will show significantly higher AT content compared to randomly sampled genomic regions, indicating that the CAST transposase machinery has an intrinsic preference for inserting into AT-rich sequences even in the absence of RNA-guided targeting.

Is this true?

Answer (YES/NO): YES